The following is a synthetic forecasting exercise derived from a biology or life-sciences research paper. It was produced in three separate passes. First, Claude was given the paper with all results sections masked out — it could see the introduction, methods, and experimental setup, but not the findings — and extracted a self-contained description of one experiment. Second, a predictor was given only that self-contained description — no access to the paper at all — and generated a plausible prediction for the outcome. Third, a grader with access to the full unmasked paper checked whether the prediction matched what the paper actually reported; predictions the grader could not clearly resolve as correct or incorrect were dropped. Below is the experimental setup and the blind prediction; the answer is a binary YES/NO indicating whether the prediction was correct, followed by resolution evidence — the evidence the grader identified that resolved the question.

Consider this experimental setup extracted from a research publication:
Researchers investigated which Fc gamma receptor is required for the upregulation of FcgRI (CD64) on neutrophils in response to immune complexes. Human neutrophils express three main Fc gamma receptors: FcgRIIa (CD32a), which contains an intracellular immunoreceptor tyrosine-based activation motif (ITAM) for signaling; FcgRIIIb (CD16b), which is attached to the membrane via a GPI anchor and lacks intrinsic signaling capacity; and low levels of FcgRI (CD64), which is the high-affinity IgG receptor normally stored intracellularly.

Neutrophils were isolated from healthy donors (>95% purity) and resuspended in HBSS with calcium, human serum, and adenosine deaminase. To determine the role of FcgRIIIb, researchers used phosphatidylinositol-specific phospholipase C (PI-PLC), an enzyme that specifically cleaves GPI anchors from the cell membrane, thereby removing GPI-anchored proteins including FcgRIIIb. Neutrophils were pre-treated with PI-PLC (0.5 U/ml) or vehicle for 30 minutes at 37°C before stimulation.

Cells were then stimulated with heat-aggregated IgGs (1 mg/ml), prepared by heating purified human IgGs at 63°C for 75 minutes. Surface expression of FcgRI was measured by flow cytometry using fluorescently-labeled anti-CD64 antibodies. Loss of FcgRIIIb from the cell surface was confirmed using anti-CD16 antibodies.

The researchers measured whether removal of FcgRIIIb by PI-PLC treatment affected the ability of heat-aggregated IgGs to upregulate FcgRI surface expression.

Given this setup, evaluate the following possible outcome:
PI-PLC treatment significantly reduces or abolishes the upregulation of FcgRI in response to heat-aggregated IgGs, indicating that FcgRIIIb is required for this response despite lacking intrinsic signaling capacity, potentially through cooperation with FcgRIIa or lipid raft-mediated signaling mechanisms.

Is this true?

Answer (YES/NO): NO